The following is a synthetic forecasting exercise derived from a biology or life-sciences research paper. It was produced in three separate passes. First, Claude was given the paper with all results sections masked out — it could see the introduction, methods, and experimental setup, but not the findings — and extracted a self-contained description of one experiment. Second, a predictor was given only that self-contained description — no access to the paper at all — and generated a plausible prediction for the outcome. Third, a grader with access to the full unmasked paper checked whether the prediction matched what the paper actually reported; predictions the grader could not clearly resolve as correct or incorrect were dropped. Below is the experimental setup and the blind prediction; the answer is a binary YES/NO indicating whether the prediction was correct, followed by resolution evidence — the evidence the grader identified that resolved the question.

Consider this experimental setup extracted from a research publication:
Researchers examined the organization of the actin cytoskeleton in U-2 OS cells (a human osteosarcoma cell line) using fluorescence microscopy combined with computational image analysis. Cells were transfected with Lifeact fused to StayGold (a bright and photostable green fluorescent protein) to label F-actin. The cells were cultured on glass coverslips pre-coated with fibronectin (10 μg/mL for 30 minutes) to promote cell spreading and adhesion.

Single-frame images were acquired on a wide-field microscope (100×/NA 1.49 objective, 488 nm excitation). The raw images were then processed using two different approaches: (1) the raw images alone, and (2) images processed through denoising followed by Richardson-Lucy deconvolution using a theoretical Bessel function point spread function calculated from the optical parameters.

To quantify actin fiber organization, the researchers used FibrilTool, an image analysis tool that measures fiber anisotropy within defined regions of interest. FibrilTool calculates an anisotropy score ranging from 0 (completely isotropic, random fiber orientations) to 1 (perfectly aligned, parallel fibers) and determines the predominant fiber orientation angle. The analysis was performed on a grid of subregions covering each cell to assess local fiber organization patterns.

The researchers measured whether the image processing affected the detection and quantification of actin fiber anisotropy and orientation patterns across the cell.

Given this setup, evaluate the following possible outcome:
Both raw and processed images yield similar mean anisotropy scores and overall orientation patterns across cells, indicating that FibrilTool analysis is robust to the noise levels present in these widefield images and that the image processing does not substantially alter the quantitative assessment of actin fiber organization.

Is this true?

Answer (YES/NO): NO